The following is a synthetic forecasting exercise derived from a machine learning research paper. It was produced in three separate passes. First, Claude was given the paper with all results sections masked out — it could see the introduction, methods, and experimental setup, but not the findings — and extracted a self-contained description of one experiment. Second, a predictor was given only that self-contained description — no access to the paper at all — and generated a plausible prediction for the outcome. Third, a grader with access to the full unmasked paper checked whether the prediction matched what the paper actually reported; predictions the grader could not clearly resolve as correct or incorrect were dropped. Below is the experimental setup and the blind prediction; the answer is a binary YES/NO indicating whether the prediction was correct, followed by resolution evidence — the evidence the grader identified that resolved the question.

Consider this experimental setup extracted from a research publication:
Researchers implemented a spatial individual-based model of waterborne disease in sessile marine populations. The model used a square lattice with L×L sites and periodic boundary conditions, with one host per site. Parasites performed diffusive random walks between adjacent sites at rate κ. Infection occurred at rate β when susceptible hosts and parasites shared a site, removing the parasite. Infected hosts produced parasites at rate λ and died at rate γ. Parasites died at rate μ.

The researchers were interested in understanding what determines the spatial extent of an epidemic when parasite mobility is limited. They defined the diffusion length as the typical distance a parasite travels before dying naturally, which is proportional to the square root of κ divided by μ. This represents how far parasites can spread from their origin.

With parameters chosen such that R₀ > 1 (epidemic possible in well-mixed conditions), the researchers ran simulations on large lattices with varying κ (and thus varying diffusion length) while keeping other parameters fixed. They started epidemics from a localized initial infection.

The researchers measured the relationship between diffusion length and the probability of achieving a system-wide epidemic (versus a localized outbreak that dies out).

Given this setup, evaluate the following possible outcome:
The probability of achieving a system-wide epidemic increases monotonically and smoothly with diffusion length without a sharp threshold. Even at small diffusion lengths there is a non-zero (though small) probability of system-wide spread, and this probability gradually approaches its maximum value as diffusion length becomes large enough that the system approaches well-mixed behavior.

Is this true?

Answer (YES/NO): NO